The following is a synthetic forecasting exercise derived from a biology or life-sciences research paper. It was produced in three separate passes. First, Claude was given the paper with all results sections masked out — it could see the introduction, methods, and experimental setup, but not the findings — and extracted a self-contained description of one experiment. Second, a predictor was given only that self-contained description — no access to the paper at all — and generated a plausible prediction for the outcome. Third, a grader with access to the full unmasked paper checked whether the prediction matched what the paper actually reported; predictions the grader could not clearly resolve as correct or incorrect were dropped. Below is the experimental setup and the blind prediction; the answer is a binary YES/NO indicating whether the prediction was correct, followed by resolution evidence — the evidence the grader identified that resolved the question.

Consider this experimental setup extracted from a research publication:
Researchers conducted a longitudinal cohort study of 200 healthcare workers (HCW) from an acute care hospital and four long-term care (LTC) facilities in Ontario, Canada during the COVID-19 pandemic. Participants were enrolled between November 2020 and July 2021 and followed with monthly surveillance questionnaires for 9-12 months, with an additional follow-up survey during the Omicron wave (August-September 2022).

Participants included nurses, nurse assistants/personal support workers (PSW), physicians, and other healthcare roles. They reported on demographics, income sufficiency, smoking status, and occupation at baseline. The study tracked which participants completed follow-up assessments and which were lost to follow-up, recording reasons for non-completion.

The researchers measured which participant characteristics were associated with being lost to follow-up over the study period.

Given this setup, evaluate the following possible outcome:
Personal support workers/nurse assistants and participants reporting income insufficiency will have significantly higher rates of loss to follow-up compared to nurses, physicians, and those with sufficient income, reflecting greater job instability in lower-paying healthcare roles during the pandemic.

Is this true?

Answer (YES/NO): YES